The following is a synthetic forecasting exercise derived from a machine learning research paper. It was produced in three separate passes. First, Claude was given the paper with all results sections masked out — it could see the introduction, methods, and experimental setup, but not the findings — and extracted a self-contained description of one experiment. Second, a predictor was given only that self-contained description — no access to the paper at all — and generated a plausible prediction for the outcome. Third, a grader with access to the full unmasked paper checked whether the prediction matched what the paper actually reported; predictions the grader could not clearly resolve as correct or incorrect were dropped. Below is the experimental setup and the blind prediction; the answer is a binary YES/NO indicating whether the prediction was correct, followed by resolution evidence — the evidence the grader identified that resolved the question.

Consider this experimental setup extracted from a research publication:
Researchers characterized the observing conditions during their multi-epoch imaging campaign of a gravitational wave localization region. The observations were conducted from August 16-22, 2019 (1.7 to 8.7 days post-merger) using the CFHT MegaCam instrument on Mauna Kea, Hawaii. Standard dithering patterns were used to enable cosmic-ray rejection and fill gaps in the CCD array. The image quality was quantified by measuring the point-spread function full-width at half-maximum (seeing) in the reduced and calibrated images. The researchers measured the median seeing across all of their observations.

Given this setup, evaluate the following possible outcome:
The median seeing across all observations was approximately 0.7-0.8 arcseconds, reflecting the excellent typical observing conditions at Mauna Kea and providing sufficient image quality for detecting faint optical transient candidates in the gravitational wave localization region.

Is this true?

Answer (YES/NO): YES